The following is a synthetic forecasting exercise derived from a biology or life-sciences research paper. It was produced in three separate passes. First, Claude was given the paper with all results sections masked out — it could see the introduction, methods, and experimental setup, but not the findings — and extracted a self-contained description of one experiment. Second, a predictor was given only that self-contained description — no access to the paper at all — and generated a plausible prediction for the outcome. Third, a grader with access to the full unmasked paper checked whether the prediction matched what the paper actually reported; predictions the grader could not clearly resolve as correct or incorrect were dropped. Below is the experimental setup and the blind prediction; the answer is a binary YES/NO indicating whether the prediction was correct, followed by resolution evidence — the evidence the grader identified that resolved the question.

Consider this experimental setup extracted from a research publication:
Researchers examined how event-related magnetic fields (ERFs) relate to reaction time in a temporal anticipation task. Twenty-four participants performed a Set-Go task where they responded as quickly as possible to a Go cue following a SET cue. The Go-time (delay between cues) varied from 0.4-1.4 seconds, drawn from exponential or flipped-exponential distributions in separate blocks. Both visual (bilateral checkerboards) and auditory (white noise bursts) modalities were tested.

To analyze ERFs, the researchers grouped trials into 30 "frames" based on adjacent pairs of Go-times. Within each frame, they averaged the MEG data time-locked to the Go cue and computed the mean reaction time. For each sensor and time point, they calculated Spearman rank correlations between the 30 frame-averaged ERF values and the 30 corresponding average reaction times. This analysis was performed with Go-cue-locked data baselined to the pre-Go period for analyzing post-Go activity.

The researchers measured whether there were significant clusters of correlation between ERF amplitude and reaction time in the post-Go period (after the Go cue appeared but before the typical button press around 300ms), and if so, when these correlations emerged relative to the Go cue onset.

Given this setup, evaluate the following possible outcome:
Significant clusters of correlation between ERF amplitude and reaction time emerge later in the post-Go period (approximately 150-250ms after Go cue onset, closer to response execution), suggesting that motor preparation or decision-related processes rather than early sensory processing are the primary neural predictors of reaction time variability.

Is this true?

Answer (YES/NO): YES